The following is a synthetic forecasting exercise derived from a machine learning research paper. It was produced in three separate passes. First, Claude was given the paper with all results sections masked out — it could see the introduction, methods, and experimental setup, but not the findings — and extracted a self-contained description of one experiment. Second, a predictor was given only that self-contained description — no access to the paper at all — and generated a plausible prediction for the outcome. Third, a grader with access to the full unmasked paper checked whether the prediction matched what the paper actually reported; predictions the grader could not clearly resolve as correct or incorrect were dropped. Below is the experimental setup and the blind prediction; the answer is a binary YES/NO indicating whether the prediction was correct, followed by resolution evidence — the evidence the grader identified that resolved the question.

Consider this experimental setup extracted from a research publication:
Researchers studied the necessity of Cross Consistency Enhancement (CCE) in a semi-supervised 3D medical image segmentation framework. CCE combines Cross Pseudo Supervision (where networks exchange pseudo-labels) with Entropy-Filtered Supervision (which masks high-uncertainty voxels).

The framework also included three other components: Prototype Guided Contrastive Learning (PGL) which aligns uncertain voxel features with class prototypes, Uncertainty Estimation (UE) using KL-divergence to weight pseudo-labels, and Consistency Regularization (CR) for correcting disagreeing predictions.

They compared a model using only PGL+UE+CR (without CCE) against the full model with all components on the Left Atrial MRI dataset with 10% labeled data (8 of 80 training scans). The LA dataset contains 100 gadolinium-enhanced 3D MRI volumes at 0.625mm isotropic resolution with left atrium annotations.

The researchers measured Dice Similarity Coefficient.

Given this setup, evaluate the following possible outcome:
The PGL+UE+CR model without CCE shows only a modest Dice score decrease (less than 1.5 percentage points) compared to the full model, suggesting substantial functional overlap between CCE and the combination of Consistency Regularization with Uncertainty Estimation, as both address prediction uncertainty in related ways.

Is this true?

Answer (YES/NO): NO